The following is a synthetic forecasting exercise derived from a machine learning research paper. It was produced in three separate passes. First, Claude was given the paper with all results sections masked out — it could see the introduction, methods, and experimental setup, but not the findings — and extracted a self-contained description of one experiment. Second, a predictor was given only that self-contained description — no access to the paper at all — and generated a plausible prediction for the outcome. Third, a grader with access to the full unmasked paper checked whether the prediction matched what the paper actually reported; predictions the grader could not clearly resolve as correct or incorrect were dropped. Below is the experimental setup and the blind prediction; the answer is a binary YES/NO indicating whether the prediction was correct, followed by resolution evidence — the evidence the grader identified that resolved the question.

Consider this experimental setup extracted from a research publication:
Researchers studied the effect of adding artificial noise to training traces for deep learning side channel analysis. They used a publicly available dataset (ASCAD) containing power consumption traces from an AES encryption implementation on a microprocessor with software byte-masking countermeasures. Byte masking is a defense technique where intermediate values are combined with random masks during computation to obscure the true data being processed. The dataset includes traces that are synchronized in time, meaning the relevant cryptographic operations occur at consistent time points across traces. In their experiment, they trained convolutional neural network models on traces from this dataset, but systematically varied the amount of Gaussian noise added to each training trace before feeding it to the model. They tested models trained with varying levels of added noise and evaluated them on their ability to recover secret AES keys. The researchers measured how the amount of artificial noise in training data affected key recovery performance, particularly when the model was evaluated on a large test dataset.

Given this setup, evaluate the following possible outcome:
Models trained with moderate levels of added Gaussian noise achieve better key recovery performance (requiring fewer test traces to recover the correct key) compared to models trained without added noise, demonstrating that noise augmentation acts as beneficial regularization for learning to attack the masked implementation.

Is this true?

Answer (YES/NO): YES